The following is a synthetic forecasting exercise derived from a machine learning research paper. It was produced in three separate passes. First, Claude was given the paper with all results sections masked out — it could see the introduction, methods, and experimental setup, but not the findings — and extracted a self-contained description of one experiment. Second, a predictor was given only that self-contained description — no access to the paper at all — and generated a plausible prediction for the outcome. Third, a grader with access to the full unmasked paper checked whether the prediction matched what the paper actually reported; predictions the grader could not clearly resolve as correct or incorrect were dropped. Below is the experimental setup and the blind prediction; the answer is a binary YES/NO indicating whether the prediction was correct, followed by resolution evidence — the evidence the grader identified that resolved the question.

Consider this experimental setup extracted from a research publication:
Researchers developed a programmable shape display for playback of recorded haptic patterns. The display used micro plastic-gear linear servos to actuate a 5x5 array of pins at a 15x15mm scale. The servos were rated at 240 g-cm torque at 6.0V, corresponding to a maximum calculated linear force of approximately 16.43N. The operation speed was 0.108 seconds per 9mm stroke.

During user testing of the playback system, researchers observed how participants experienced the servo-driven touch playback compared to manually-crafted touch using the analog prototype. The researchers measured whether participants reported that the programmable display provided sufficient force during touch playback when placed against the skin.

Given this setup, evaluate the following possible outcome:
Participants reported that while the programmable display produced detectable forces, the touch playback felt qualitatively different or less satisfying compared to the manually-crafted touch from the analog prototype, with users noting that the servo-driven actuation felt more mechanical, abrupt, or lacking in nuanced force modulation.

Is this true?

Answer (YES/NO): YES